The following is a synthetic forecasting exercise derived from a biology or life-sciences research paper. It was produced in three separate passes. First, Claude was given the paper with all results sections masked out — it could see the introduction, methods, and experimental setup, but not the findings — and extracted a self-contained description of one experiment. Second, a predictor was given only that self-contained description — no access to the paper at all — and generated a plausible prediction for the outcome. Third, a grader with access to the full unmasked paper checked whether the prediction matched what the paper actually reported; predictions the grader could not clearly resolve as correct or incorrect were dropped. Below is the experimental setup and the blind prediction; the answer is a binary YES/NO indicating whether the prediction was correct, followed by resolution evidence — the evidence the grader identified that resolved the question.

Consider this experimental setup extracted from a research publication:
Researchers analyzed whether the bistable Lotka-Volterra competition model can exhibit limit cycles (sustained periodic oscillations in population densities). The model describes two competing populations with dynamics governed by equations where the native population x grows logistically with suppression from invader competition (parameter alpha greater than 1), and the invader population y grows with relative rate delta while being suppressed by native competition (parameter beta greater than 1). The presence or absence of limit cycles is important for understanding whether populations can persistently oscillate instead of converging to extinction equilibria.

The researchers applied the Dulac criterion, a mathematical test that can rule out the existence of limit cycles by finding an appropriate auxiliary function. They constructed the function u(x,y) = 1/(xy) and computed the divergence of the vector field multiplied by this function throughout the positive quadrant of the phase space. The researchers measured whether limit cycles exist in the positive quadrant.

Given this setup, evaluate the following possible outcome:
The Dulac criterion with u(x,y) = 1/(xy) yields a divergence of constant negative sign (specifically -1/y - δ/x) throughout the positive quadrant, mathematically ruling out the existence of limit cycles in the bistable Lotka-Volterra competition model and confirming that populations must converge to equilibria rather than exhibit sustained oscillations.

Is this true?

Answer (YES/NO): YES